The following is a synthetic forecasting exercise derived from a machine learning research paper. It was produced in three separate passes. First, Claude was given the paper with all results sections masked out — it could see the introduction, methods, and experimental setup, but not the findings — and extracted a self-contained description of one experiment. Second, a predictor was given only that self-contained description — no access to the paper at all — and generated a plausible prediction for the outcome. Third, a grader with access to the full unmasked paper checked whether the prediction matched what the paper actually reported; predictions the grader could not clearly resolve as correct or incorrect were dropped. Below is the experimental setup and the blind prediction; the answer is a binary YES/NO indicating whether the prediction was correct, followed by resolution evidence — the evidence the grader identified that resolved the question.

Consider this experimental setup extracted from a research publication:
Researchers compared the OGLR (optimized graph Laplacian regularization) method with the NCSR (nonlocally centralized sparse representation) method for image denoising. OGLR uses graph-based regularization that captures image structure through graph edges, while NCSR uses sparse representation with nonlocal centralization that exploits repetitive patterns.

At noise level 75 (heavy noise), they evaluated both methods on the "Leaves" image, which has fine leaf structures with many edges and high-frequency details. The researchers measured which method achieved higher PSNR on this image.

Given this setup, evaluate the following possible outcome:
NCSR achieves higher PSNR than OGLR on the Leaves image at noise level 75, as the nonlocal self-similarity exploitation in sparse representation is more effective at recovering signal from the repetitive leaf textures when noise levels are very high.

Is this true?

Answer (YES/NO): YES